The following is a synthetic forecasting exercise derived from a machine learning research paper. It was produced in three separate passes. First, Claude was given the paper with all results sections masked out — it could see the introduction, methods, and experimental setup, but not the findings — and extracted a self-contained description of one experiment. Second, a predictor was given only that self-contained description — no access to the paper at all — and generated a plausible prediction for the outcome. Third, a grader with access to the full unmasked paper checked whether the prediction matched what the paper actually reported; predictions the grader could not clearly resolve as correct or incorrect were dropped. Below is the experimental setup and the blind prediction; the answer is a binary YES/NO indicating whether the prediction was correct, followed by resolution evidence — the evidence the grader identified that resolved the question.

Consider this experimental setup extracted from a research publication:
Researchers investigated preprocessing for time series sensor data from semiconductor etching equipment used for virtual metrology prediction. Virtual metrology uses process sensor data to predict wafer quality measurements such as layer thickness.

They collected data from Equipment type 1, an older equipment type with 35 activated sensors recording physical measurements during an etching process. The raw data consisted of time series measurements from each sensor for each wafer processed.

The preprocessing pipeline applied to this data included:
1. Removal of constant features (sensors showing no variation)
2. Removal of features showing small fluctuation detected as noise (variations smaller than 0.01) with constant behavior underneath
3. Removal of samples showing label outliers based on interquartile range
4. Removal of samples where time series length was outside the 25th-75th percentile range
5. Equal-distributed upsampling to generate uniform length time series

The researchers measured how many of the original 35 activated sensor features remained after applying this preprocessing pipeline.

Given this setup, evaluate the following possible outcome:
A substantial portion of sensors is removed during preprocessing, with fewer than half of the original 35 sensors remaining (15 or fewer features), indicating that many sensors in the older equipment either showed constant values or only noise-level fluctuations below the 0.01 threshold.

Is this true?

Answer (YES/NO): NO